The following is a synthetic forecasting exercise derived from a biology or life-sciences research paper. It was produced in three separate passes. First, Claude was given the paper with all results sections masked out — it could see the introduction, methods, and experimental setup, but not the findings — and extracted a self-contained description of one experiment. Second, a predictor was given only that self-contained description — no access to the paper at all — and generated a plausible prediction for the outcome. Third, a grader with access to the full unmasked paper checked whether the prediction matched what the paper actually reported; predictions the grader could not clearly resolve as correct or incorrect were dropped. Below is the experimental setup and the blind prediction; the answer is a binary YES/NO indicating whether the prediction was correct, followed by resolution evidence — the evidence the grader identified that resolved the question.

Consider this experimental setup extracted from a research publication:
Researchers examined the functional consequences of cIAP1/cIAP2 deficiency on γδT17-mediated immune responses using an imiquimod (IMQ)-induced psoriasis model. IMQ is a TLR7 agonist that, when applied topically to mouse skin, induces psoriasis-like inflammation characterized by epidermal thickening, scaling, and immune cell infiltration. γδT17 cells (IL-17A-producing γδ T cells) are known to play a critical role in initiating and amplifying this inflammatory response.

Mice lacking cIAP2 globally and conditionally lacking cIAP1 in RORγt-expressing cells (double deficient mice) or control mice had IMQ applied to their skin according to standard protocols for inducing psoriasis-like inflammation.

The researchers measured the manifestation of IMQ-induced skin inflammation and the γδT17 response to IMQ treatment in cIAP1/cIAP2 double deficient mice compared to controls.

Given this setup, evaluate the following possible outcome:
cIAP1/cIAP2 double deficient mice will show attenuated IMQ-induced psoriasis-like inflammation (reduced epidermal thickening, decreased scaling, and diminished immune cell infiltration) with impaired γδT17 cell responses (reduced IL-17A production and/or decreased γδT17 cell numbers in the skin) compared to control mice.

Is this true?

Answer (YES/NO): NO